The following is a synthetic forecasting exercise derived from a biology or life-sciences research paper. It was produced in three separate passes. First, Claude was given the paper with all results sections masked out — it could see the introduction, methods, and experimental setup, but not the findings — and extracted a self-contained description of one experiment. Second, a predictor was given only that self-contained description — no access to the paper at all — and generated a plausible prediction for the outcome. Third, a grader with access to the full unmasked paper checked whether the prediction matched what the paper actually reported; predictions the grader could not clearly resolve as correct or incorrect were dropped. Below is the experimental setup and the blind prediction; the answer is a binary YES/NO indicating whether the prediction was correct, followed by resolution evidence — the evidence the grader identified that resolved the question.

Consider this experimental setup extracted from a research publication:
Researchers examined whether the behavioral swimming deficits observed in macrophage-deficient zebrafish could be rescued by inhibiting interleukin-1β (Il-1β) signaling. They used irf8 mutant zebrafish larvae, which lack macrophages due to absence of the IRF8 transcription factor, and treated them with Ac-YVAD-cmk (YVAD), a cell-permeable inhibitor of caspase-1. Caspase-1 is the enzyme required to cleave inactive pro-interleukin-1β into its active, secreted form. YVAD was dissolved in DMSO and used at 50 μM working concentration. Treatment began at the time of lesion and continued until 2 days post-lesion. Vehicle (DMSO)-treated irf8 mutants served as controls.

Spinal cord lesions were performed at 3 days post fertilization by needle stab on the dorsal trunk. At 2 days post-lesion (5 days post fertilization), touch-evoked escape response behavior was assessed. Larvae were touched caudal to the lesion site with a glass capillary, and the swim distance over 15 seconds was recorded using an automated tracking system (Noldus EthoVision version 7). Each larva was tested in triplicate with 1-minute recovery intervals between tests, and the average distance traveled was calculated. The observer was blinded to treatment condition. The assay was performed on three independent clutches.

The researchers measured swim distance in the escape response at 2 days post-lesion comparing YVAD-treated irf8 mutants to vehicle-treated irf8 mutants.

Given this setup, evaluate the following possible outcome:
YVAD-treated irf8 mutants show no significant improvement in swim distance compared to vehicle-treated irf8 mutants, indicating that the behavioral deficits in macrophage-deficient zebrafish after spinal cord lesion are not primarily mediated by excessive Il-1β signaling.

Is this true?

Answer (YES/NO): NO